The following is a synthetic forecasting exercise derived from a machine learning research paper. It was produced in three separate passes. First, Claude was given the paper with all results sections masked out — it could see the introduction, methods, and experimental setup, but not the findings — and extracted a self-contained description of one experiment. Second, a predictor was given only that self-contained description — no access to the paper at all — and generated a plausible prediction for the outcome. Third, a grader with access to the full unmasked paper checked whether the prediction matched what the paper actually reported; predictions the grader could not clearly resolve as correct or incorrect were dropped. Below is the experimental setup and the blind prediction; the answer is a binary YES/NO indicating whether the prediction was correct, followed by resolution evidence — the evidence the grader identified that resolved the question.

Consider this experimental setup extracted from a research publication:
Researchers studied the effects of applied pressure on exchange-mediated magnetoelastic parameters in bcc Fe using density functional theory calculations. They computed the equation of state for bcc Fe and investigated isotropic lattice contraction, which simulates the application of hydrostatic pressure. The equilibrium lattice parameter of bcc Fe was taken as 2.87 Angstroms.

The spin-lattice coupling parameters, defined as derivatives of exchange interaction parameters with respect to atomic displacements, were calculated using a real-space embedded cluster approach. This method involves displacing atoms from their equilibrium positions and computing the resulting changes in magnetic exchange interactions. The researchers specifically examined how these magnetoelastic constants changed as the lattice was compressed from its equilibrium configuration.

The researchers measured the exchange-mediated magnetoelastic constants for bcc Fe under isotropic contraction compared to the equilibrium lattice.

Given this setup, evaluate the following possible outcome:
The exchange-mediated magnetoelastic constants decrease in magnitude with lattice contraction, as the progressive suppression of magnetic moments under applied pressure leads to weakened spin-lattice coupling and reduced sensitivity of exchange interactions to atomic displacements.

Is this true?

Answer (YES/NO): YES